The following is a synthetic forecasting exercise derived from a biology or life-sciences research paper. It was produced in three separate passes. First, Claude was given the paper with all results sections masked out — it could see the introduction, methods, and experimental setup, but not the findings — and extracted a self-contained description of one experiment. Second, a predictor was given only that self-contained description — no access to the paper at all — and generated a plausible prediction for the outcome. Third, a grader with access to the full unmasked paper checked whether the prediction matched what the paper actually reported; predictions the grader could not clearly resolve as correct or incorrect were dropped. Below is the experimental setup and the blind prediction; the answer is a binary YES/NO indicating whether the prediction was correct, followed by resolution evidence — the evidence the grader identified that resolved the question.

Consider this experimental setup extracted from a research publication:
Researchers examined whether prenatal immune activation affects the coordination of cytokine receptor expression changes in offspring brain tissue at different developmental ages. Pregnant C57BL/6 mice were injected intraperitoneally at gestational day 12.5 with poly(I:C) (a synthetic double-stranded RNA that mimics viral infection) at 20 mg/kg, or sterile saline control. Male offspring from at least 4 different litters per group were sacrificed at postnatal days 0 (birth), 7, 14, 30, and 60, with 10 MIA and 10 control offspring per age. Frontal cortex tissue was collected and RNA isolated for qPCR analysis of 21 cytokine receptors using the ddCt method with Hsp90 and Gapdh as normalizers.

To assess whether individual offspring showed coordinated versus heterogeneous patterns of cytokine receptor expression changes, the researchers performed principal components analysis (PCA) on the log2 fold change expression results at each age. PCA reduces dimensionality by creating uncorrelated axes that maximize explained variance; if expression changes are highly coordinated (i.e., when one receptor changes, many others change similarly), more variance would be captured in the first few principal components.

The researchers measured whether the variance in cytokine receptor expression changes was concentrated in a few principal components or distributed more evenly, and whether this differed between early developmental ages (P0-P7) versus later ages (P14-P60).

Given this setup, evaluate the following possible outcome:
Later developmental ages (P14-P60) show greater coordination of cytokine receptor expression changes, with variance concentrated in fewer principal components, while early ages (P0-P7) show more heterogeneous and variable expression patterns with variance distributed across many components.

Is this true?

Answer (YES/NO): NO